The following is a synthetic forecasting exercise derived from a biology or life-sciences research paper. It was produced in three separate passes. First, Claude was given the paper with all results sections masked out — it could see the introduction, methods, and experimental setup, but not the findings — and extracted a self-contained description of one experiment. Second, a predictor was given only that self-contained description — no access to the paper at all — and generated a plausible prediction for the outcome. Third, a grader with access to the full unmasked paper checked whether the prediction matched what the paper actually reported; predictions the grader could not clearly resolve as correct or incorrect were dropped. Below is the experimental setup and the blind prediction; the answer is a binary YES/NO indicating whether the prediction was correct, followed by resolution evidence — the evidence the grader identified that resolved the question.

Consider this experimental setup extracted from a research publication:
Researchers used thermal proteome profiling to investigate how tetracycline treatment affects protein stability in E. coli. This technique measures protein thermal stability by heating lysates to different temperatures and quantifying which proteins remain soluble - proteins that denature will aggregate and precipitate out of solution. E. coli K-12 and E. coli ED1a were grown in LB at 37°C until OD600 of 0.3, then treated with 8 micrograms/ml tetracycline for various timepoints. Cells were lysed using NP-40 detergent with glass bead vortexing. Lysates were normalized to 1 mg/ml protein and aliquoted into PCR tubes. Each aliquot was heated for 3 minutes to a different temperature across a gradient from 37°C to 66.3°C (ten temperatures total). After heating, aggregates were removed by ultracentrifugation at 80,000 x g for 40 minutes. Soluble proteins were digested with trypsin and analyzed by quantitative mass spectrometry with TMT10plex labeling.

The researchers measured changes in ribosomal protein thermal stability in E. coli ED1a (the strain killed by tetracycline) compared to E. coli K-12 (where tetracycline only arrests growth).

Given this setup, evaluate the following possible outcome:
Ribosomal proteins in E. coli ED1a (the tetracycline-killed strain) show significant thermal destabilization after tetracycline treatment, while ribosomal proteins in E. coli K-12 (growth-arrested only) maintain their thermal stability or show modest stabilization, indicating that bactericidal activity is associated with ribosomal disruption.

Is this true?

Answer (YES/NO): NO